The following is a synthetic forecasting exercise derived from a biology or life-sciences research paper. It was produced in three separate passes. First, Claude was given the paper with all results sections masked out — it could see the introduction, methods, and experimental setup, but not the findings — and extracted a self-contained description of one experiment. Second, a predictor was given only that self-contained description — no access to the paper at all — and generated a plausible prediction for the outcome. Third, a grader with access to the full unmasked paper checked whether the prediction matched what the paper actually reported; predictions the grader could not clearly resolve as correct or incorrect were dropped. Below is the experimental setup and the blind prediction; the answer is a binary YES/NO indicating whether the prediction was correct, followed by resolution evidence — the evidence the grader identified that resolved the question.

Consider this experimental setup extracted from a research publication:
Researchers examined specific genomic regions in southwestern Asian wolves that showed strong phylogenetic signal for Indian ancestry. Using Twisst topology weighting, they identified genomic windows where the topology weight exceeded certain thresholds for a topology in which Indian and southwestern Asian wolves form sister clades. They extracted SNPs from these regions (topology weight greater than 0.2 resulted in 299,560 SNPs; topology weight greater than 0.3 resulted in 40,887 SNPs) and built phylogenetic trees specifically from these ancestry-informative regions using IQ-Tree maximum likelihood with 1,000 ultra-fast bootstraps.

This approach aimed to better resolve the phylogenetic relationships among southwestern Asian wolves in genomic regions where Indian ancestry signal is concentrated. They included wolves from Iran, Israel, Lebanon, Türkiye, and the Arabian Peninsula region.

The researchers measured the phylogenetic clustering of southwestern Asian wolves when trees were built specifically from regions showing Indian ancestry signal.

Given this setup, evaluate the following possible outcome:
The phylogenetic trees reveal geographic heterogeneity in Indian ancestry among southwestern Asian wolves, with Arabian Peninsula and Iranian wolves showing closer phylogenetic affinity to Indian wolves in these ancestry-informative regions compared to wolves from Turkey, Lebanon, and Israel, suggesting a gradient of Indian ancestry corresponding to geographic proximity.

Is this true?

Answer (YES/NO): NO